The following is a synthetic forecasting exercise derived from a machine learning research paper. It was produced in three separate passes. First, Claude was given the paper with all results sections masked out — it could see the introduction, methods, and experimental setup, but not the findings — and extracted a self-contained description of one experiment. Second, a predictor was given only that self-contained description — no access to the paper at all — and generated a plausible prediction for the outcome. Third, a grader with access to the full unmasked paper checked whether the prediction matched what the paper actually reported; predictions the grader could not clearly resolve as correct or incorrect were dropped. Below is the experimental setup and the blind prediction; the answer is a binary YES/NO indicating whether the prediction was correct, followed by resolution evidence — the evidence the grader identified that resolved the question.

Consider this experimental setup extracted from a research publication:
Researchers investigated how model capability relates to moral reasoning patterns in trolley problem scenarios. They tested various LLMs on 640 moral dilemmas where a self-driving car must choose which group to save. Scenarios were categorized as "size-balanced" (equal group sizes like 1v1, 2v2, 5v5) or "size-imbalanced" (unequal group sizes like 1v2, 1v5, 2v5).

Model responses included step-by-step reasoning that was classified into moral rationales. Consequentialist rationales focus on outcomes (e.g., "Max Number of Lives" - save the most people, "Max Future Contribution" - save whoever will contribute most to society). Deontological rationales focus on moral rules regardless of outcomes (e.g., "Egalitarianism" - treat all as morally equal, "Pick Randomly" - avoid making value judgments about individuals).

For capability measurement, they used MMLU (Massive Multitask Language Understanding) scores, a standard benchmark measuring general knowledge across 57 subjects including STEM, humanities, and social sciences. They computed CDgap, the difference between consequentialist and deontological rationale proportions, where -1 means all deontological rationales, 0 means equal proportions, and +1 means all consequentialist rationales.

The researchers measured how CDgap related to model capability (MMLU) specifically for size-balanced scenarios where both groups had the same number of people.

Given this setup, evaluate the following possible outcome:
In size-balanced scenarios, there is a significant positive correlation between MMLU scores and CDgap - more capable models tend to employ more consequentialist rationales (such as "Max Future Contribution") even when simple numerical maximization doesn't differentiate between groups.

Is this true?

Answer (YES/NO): NO